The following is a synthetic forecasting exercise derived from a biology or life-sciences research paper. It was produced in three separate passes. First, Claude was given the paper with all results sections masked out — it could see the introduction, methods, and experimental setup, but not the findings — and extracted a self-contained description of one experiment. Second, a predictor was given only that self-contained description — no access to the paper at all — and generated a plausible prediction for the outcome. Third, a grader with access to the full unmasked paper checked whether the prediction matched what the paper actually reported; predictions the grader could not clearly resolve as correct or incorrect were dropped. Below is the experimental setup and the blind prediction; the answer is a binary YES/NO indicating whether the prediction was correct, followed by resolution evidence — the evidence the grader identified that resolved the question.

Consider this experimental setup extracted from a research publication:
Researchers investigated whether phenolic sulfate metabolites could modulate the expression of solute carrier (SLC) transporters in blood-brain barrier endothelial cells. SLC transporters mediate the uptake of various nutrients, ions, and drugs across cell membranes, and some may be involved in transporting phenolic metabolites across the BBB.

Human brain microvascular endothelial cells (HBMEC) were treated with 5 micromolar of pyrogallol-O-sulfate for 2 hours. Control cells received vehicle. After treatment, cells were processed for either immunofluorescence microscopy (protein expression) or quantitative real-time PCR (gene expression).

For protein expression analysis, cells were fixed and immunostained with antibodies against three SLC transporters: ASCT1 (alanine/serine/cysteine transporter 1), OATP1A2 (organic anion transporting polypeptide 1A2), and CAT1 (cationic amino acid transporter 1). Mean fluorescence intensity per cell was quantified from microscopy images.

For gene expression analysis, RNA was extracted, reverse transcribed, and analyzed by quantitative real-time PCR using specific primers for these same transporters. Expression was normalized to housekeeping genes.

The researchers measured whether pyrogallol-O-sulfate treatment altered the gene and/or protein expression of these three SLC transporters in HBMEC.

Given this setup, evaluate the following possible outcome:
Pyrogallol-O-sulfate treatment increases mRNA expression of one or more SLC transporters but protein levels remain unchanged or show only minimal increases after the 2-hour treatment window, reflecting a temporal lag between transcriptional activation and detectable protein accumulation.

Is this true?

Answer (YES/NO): NO